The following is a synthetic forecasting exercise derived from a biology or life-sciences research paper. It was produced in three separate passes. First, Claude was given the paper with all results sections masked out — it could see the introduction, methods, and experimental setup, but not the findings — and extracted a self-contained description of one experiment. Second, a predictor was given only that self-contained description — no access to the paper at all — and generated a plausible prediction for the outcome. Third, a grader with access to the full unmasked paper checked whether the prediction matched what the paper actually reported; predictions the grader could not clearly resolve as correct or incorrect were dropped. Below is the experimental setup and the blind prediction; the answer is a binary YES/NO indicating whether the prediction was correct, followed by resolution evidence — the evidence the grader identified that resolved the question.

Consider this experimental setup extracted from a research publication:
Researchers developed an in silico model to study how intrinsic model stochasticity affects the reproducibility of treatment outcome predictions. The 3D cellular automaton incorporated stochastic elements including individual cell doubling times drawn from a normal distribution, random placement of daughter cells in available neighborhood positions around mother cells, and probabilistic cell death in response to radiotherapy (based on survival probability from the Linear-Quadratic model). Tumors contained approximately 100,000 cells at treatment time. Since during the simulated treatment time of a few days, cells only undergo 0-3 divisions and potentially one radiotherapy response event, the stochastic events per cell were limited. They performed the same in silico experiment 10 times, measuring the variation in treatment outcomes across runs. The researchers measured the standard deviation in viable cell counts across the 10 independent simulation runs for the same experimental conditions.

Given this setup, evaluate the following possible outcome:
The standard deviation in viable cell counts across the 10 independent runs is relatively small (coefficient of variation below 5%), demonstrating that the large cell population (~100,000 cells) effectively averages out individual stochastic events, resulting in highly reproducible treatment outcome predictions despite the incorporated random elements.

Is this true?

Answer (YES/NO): YES